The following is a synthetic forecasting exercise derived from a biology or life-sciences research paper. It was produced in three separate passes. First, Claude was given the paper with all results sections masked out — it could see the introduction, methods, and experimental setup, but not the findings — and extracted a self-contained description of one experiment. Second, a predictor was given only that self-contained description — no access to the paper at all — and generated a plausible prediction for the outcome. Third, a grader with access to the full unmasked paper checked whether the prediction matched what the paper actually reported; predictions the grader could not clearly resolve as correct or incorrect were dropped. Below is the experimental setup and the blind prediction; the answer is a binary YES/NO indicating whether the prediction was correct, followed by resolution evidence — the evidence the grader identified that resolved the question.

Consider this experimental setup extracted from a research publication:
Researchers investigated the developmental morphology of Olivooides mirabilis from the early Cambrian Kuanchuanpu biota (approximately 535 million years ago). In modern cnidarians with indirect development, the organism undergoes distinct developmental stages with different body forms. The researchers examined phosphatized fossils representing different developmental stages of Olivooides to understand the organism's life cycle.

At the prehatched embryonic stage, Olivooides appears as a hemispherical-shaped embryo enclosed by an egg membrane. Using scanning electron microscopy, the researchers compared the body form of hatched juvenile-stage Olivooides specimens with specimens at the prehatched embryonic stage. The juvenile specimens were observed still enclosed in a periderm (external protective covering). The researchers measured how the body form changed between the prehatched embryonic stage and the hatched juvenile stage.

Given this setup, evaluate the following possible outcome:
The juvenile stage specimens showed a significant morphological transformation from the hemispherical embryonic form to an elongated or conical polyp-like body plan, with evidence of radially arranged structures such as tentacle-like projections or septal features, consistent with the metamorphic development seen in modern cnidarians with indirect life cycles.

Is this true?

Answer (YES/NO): YES